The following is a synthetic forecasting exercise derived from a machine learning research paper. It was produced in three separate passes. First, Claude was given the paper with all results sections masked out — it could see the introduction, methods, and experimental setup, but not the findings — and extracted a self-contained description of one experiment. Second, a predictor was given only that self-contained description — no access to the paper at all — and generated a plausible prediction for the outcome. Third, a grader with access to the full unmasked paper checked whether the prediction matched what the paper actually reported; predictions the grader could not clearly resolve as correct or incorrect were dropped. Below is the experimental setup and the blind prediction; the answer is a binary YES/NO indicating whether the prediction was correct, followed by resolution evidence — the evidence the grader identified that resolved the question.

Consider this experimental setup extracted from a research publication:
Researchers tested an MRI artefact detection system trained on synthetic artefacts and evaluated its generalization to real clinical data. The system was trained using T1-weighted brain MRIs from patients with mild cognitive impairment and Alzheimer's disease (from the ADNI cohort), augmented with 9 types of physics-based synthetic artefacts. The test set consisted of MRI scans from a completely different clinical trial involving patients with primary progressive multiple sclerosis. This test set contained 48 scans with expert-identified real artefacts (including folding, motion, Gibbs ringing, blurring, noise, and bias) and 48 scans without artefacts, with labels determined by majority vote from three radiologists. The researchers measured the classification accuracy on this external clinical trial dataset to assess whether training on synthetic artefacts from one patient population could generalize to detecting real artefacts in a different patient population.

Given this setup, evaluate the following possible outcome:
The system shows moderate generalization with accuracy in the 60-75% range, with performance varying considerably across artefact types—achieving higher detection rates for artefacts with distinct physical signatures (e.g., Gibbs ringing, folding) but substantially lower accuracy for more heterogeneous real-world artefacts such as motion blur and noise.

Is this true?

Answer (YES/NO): NO